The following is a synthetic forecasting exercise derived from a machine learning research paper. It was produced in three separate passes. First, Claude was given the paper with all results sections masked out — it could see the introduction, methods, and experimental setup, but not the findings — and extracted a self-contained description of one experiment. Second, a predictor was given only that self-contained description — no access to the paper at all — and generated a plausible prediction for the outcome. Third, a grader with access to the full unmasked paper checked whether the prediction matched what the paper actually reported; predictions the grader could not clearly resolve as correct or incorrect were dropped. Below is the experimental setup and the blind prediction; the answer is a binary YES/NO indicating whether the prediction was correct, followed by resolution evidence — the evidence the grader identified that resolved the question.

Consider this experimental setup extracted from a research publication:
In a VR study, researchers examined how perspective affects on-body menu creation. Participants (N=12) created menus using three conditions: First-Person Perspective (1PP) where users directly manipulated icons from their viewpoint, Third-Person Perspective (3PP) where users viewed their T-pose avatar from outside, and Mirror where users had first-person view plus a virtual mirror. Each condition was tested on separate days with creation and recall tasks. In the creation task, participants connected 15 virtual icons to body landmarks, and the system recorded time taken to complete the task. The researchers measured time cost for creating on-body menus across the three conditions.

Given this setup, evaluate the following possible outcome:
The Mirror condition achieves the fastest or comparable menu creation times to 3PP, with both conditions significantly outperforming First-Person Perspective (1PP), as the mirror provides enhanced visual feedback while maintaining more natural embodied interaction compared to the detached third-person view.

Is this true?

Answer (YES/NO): NO